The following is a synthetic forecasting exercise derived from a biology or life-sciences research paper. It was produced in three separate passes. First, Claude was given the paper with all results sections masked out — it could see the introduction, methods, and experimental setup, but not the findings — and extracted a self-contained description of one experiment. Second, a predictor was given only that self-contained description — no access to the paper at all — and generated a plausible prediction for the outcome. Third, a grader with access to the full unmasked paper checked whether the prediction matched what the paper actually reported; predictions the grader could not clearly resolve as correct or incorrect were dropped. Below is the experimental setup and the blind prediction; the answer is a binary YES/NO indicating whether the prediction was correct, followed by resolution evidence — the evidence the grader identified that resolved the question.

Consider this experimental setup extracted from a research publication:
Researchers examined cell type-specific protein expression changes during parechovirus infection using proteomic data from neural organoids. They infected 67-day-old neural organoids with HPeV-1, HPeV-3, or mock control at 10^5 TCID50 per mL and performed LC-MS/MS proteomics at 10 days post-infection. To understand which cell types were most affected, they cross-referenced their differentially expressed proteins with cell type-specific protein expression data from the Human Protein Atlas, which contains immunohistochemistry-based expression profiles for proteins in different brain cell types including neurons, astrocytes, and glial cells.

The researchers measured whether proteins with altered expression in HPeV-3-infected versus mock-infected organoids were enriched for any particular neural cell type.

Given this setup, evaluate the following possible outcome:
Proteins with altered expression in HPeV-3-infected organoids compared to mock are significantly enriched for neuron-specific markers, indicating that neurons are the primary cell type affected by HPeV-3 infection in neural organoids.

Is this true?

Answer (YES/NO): NO